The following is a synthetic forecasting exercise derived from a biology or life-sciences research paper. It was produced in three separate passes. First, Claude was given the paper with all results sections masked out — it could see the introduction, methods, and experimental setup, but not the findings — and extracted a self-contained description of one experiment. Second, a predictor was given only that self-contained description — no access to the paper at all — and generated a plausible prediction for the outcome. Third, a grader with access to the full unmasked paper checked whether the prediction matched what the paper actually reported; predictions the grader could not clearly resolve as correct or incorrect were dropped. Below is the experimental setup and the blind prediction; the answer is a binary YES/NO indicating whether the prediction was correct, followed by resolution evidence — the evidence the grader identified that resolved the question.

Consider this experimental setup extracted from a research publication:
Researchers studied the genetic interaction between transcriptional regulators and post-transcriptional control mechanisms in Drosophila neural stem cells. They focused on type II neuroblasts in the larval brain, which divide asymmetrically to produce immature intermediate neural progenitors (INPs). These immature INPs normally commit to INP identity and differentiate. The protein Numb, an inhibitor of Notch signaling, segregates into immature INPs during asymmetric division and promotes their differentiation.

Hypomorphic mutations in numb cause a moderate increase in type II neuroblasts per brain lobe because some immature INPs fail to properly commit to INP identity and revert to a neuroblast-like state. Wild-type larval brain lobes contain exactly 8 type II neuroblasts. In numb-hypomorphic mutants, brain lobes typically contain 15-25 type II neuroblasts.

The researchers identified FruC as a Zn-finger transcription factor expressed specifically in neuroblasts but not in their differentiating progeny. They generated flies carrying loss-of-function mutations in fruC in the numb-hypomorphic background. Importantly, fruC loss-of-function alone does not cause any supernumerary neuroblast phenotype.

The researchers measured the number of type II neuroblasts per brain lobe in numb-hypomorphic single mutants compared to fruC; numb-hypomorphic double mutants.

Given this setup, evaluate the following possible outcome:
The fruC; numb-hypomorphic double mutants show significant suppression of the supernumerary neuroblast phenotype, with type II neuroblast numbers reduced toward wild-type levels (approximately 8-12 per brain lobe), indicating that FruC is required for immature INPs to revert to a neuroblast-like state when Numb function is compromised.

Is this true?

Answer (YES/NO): NO